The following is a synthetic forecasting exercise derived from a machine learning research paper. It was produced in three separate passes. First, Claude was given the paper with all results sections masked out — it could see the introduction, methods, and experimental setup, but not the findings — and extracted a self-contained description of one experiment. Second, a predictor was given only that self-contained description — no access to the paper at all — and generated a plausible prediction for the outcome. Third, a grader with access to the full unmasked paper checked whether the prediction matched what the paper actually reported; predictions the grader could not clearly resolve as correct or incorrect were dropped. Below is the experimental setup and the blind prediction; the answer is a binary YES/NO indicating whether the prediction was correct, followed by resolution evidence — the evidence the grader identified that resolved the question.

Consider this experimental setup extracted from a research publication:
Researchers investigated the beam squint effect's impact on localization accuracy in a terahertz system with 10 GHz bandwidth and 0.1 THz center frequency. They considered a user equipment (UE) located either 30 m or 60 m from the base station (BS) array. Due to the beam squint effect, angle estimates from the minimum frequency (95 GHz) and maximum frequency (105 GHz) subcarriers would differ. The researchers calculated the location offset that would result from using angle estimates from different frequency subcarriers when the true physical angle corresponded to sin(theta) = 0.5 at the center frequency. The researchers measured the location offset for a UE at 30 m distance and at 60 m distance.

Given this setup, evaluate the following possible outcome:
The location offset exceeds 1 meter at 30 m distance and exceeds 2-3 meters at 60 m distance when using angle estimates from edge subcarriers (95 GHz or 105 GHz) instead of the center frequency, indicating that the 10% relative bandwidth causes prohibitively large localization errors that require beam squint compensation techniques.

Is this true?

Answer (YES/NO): YES